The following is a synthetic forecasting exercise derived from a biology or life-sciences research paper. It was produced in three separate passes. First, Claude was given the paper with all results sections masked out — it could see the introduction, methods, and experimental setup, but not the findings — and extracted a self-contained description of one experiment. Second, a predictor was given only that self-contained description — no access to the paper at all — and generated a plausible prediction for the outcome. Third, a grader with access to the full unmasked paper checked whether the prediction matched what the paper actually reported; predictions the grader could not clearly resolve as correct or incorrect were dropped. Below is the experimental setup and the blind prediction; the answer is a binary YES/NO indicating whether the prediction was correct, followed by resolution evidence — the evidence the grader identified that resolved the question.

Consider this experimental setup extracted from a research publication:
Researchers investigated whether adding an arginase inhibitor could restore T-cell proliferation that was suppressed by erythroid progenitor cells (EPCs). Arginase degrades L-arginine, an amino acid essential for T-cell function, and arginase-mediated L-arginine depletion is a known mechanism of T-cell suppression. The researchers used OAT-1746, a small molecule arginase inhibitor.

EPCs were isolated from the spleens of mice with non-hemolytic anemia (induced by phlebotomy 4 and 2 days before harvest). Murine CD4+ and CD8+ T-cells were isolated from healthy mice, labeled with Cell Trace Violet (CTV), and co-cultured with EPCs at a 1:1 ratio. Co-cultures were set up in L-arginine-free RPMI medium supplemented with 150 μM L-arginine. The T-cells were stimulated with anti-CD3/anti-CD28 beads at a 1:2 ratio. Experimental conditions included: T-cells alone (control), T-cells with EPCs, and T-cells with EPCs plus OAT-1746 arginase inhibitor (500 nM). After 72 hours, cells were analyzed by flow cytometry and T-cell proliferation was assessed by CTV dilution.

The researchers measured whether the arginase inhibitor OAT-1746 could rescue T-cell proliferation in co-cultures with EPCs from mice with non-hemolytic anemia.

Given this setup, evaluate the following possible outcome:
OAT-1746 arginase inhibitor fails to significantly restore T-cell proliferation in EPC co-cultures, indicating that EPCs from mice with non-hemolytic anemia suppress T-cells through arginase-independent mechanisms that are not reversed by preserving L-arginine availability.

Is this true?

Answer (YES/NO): NO